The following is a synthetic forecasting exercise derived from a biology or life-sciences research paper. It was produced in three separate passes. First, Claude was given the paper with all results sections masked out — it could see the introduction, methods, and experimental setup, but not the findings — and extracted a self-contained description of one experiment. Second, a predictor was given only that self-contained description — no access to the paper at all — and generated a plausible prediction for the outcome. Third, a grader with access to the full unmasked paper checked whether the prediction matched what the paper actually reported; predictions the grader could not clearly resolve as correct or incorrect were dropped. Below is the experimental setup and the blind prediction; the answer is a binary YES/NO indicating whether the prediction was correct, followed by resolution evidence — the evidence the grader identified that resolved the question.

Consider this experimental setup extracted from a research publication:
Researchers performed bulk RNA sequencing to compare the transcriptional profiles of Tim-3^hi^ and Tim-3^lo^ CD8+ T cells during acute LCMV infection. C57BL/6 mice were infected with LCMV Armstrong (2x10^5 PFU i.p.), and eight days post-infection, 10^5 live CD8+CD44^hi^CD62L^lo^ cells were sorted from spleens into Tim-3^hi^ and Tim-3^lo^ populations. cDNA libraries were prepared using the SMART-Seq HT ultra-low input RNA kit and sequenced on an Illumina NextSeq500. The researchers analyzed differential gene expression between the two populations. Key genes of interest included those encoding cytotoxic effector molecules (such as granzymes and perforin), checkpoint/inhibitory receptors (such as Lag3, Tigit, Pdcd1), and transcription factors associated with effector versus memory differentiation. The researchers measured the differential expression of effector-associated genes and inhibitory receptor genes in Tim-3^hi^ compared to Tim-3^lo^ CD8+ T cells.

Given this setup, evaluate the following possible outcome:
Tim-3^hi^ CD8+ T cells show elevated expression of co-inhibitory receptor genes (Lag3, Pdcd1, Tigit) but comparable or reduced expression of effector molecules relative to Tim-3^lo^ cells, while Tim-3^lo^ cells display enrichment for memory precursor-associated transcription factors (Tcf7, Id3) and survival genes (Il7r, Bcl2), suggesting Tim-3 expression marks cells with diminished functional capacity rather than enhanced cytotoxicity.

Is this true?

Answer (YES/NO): NO